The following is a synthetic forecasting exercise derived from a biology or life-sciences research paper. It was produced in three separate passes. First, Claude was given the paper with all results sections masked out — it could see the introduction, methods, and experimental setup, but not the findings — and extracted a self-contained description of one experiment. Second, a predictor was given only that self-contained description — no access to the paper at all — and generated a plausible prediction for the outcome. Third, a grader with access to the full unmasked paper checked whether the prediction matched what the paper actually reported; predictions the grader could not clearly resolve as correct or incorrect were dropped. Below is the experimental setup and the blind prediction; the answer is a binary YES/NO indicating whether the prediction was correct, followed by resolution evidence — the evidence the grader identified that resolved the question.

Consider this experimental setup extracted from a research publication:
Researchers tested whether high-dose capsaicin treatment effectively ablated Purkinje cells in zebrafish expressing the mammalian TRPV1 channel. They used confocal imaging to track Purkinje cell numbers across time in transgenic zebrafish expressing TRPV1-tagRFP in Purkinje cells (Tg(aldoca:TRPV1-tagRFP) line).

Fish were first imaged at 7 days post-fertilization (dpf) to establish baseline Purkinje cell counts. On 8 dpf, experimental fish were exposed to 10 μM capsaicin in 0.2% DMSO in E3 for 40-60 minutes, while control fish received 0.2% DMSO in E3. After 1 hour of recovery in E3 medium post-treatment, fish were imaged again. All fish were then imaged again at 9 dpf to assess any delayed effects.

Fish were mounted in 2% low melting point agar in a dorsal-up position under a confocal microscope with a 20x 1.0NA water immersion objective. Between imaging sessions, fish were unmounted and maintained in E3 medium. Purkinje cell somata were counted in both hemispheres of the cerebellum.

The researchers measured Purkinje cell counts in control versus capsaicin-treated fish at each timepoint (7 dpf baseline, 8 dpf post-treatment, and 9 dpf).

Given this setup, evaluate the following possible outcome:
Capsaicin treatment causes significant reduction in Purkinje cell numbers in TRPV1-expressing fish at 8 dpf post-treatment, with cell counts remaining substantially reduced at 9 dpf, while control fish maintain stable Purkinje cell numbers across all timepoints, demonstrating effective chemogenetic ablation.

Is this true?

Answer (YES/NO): YES